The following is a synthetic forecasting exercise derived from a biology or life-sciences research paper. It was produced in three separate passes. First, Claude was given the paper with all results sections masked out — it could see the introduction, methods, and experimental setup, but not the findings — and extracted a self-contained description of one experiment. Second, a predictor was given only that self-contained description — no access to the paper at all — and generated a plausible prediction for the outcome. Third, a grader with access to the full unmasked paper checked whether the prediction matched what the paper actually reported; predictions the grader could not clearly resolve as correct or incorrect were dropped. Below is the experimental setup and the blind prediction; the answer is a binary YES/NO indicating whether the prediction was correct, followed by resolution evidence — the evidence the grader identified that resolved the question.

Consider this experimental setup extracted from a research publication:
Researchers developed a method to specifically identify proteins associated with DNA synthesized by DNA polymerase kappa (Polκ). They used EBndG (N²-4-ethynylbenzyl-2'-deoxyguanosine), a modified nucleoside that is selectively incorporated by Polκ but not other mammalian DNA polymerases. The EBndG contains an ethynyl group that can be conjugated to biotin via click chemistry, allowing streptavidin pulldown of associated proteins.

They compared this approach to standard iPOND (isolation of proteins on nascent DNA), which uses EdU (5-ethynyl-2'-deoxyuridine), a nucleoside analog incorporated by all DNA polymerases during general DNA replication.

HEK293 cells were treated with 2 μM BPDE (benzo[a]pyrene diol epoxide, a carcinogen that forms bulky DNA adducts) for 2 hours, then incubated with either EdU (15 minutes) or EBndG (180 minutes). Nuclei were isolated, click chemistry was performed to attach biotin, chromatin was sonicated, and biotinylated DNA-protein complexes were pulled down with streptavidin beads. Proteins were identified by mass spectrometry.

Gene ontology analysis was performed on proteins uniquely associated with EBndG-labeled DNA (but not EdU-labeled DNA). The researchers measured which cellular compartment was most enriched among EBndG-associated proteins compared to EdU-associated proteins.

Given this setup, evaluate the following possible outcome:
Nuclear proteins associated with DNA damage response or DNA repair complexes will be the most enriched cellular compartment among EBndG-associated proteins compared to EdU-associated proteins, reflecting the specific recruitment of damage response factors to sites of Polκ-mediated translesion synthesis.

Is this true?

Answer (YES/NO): NO